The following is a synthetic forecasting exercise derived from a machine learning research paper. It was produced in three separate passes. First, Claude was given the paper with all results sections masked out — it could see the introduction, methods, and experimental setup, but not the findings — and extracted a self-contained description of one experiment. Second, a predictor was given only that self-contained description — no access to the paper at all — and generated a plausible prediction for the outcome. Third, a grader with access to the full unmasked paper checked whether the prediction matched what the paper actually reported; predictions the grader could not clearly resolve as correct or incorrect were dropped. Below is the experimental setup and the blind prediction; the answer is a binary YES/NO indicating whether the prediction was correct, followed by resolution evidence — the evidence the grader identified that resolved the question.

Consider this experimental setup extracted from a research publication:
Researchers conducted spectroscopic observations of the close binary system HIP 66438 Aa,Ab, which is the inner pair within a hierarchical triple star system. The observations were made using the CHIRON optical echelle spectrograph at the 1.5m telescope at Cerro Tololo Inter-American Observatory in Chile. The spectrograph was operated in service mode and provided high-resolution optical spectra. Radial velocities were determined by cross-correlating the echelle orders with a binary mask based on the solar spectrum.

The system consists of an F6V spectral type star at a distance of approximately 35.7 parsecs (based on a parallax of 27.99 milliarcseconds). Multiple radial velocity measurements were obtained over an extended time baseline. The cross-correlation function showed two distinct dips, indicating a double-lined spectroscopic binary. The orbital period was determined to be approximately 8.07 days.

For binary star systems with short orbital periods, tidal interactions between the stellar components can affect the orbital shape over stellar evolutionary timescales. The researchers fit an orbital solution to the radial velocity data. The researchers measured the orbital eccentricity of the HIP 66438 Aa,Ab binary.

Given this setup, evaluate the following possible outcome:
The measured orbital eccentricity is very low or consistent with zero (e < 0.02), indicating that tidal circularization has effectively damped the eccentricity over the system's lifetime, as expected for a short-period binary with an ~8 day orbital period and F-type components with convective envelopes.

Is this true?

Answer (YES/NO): YES